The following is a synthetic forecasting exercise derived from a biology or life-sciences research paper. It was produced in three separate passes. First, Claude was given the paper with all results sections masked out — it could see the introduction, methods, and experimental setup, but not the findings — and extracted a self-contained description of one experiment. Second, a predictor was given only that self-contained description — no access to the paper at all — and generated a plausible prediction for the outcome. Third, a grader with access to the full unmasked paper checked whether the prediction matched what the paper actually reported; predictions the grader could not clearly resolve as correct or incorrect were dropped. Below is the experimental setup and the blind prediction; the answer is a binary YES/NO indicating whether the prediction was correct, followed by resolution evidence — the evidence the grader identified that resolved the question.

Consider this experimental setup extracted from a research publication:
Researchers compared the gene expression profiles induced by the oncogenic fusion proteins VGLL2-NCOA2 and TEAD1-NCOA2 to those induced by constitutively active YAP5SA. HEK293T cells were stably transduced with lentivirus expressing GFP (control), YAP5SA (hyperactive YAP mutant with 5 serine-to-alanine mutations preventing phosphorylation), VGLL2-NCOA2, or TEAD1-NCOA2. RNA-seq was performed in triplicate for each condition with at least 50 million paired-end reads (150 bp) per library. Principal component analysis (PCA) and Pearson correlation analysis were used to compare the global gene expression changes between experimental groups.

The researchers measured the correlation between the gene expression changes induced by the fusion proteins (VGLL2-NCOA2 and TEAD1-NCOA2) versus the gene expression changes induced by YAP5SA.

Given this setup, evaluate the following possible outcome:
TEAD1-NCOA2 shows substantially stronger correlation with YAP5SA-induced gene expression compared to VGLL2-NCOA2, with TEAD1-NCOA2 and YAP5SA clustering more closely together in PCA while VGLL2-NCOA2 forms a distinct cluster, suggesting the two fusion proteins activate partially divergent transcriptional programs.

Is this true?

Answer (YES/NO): NO